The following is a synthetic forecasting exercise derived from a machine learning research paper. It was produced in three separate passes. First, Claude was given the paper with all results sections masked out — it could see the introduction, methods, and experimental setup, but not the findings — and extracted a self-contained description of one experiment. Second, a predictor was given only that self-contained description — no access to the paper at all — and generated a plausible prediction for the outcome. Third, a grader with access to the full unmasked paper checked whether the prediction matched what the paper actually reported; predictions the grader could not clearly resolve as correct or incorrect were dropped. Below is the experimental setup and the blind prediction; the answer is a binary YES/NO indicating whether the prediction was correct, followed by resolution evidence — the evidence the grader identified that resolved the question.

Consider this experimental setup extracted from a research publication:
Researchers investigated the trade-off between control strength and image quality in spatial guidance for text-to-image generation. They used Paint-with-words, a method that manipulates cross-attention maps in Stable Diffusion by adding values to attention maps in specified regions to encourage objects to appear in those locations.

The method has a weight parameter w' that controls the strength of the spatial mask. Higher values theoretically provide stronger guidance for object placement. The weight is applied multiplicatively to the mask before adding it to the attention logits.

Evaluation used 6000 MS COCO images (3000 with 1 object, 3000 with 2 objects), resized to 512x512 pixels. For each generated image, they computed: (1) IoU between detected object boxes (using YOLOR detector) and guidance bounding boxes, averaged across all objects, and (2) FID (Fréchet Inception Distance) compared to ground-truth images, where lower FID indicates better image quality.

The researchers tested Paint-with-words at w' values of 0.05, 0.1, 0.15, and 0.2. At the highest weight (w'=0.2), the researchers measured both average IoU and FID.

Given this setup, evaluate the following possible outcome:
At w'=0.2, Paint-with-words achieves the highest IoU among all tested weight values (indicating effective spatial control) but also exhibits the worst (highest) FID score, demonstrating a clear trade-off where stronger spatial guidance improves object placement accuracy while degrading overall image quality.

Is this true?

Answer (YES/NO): NO